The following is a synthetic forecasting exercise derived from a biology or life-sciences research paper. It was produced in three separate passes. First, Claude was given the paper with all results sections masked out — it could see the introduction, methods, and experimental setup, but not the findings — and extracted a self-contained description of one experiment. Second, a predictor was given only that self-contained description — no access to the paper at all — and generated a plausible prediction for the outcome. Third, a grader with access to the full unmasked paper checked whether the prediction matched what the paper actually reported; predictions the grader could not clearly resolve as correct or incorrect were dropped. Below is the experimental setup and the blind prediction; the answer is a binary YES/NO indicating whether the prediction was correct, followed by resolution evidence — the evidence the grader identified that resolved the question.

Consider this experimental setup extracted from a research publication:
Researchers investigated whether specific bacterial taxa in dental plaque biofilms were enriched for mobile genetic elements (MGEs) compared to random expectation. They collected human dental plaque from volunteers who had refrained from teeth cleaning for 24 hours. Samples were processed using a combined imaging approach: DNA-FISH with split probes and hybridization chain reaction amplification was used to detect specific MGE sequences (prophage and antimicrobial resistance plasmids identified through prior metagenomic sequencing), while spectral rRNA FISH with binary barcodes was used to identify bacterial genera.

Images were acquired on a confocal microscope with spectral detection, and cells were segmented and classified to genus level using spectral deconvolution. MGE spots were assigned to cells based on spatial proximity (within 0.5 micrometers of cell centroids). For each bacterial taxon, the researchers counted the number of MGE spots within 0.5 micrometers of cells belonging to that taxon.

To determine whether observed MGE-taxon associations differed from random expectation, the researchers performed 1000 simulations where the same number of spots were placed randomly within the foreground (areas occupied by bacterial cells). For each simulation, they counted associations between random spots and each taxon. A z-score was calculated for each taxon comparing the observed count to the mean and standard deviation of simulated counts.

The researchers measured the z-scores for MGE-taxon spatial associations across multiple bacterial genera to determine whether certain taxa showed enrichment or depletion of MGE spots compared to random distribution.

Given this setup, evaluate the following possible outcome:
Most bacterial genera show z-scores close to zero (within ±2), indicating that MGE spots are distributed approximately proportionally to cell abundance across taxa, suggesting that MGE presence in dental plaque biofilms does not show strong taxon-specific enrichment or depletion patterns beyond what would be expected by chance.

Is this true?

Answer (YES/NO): NO